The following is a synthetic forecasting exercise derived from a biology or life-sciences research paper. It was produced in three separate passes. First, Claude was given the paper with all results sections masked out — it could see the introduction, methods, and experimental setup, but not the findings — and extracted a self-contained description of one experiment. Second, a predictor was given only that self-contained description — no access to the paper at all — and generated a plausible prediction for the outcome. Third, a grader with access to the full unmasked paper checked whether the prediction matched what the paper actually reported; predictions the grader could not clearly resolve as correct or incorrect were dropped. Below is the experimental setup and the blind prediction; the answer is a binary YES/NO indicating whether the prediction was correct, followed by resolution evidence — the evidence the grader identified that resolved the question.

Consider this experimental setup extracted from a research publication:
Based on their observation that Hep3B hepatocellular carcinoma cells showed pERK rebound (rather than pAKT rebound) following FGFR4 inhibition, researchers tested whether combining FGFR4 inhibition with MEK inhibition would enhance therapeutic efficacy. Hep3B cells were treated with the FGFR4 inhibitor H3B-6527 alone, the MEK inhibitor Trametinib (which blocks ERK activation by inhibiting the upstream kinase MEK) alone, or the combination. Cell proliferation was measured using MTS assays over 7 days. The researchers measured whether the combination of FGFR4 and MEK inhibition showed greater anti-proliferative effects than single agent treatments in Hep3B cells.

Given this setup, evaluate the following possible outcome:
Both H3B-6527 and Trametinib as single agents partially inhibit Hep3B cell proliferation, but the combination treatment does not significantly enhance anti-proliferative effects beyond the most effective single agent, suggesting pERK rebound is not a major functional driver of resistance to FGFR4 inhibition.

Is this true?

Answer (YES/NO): NO